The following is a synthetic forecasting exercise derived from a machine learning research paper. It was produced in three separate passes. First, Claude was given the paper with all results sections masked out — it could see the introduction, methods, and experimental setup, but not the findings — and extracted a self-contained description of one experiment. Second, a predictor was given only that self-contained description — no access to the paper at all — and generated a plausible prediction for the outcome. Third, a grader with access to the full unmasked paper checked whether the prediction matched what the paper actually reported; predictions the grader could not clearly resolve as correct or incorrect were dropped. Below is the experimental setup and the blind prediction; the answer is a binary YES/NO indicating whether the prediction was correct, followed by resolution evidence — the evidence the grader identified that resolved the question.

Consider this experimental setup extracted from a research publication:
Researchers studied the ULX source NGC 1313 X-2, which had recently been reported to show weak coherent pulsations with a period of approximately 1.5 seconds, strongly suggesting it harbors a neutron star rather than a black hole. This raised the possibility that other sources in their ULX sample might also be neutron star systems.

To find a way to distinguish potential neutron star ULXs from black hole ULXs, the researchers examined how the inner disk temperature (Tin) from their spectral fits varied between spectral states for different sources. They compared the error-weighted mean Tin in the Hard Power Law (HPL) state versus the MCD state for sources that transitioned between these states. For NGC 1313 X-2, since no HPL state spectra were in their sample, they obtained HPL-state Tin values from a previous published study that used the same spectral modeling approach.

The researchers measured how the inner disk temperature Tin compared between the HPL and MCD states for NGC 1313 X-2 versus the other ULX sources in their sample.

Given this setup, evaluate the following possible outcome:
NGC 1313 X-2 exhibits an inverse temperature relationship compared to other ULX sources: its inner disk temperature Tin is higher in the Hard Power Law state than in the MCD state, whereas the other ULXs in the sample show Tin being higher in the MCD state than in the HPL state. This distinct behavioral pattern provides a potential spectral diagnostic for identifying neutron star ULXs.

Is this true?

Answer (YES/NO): NO